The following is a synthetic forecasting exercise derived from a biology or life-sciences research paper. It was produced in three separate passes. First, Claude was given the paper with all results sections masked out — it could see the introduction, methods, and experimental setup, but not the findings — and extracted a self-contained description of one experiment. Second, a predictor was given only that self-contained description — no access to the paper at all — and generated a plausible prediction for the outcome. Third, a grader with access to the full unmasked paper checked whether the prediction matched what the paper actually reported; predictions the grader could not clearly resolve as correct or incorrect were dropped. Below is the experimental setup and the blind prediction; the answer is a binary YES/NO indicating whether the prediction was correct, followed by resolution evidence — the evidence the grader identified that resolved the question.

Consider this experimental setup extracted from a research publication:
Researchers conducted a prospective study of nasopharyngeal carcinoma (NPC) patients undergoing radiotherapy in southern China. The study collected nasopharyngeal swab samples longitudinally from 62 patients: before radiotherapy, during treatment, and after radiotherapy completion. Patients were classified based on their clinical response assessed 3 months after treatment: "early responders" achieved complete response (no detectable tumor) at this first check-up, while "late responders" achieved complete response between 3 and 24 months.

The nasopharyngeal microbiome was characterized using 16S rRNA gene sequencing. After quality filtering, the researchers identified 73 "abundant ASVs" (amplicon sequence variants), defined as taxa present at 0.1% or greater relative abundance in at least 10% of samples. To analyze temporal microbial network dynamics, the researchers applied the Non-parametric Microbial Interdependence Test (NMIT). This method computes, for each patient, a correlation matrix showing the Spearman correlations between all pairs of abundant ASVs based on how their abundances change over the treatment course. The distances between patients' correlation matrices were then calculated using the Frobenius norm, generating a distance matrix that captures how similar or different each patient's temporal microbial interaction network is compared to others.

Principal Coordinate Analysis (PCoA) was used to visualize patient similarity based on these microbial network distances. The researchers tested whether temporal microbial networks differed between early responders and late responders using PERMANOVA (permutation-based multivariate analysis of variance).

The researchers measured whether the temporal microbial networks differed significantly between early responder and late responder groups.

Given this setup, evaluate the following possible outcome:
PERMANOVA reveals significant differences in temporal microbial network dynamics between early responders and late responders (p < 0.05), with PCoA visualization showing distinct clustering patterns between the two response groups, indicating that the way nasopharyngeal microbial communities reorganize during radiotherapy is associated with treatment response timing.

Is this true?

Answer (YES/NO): YES